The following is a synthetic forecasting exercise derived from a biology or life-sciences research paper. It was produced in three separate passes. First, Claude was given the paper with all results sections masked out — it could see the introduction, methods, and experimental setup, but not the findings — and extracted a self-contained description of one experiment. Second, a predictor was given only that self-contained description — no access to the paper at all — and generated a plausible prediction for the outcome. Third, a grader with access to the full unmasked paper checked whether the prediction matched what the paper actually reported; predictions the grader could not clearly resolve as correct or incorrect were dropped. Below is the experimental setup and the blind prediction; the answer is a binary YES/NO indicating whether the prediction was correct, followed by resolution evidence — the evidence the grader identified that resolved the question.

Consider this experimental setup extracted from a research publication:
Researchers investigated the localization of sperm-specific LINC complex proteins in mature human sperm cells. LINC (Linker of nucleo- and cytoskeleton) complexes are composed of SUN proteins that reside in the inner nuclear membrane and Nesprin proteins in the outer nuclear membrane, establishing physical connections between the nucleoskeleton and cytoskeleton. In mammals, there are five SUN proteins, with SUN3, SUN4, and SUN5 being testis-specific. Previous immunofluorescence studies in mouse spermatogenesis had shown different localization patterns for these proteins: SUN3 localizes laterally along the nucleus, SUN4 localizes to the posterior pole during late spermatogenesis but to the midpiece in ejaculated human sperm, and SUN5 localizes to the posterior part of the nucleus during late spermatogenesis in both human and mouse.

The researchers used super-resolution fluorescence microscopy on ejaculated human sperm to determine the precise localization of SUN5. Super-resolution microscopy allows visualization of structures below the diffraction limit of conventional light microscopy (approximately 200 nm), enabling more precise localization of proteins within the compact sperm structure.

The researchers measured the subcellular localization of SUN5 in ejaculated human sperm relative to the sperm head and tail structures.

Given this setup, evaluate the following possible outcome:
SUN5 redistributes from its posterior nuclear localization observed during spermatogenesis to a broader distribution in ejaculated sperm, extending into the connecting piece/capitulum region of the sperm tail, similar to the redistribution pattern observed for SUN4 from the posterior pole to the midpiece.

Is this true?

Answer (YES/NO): NO